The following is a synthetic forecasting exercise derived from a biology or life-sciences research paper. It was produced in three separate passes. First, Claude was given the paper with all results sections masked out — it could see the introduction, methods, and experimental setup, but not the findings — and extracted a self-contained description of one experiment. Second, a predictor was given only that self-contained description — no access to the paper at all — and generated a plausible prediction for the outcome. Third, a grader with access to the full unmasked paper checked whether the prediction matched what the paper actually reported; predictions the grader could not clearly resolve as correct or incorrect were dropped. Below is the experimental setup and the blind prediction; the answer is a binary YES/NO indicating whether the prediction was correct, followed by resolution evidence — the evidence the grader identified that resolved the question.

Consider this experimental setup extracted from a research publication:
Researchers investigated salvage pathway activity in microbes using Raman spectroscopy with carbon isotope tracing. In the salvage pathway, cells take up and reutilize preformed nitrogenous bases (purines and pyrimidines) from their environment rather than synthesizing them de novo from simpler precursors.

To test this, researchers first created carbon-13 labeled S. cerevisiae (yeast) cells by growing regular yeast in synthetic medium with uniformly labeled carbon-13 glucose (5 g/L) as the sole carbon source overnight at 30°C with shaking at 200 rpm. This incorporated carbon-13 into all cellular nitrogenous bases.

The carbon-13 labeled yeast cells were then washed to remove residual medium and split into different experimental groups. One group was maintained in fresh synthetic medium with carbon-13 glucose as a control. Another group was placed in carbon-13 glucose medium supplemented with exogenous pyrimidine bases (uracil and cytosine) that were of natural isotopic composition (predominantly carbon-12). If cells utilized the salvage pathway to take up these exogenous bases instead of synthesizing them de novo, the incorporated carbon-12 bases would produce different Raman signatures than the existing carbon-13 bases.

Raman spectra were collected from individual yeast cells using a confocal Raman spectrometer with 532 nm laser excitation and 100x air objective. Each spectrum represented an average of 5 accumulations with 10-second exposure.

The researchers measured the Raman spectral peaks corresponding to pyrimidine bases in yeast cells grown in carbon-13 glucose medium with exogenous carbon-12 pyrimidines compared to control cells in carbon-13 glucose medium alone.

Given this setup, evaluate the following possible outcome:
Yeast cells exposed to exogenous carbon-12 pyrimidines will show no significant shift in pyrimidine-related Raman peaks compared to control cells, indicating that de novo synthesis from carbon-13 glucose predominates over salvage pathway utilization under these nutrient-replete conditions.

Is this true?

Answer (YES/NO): NO